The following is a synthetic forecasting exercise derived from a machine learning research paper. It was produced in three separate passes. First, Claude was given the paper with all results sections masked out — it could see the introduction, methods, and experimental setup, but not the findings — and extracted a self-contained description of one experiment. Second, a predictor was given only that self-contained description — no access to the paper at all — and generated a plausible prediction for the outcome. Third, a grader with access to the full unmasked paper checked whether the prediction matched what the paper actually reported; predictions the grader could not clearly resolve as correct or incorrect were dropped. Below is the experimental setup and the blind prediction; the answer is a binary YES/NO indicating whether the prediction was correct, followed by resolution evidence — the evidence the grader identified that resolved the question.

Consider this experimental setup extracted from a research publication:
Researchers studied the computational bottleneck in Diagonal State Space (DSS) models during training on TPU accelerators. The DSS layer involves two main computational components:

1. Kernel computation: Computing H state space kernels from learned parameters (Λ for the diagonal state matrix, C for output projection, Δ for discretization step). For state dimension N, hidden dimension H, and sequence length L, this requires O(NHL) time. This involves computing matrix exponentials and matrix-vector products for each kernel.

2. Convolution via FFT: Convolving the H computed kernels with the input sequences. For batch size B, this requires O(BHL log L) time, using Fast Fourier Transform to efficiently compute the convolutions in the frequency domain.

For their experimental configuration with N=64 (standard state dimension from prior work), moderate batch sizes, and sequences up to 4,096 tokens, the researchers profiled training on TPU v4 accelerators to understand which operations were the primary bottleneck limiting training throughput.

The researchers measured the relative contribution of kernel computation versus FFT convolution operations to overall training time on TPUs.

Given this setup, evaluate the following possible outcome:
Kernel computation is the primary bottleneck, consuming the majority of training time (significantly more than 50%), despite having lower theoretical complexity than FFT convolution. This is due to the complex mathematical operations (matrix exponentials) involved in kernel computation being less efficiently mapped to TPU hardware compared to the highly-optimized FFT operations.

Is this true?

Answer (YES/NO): NO